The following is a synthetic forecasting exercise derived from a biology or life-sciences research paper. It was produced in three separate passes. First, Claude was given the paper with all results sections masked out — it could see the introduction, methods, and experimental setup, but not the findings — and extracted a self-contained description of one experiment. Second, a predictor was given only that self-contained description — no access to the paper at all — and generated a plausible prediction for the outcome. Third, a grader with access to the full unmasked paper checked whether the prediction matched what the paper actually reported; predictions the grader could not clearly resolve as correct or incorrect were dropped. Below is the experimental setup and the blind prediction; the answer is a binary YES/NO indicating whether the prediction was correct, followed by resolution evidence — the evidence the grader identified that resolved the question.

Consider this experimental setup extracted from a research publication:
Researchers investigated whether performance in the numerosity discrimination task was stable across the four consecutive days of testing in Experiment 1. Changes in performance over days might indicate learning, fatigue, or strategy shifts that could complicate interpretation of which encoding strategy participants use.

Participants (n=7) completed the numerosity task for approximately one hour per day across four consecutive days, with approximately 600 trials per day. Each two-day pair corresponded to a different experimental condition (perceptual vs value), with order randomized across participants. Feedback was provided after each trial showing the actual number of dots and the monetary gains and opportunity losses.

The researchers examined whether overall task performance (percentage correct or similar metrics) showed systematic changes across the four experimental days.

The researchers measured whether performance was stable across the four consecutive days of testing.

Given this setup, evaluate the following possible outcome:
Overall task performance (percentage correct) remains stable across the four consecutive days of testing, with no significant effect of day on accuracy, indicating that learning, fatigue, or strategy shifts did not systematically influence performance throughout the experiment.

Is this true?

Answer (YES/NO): YES